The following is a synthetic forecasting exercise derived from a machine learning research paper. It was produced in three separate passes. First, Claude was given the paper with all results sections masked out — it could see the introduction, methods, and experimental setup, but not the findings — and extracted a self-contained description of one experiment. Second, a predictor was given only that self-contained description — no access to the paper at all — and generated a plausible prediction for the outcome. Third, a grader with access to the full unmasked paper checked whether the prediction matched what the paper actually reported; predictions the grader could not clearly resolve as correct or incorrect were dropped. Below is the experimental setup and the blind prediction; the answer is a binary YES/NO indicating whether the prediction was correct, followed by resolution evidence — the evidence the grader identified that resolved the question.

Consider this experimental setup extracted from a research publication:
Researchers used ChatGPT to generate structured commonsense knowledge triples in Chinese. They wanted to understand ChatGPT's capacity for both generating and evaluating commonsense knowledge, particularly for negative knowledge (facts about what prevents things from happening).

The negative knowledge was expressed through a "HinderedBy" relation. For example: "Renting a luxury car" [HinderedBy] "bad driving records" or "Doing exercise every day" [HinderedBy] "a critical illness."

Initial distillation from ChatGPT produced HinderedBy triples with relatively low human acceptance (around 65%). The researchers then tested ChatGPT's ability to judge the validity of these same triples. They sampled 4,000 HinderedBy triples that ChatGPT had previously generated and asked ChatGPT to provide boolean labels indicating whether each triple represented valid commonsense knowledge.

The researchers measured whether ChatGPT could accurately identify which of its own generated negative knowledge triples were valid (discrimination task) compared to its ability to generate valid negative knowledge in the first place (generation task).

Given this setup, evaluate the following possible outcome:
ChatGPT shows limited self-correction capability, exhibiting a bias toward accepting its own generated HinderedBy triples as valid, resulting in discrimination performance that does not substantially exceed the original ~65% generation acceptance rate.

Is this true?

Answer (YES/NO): NO